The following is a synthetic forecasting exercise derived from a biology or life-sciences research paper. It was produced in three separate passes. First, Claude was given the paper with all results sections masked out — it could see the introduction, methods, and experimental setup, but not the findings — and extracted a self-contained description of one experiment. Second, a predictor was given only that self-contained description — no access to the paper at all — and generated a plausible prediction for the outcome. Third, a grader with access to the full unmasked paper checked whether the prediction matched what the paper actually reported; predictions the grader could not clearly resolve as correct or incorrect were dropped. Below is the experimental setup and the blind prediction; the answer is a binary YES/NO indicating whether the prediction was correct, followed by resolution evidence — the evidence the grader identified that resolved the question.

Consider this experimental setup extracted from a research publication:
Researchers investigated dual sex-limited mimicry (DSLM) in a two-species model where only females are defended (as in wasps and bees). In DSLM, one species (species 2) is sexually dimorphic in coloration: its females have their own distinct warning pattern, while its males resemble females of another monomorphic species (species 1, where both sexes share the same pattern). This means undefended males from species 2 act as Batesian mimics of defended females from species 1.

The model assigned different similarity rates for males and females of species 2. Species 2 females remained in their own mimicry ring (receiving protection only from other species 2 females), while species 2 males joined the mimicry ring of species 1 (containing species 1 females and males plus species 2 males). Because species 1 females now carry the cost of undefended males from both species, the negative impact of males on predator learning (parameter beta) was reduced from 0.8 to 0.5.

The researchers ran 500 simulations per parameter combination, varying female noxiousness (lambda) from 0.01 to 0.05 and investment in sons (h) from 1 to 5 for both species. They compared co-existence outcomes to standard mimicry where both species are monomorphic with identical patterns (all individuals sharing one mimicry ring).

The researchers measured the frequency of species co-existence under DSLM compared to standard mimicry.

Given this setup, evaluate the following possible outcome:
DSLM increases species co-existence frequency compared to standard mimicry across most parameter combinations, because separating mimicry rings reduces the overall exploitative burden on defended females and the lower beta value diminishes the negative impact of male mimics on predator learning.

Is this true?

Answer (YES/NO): NO